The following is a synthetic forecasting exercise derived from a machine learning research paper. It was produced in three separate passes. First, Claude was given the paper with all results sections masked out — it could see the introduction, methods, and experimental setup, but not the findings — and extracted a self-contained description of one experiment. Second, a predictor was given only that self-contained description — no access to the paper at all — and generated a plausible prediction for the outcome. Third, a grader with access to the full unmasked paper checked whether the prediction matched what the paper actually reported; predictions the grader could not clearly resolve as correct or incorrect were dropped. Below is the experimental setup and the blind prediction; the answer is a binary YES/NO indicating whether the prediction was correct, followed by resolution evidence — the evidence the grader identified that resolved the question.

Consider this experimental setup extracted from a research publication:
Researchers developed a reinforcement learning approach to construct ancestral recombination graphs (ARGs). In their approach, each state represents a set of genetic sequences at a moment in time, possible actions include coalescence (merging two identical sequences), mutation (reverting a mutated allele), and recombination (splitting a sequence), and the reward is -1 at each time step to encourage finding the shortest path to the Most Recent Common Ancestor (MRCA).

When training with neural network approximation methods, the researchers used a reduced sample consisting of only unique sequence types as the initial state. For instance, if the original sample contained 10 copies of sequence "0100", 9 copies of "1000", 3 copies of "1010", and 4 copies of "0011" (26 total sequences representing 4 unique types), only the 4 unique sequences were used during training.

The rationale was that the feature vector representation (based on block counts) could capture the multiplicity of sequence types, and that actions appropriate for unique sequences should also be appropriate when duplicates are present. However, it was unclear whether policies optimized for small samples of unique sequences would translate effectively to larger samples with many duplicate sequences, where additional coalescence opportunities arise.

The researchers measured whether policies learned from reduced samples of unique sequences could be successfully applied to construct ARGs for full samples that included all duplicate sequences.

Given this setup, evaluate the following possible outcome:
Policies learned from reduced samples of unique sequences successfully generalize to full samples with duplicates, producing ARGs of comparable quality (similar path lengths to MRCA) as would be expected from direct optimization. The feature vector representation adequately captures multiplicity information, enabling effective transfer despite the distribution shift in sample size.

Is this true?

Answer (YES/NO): YES